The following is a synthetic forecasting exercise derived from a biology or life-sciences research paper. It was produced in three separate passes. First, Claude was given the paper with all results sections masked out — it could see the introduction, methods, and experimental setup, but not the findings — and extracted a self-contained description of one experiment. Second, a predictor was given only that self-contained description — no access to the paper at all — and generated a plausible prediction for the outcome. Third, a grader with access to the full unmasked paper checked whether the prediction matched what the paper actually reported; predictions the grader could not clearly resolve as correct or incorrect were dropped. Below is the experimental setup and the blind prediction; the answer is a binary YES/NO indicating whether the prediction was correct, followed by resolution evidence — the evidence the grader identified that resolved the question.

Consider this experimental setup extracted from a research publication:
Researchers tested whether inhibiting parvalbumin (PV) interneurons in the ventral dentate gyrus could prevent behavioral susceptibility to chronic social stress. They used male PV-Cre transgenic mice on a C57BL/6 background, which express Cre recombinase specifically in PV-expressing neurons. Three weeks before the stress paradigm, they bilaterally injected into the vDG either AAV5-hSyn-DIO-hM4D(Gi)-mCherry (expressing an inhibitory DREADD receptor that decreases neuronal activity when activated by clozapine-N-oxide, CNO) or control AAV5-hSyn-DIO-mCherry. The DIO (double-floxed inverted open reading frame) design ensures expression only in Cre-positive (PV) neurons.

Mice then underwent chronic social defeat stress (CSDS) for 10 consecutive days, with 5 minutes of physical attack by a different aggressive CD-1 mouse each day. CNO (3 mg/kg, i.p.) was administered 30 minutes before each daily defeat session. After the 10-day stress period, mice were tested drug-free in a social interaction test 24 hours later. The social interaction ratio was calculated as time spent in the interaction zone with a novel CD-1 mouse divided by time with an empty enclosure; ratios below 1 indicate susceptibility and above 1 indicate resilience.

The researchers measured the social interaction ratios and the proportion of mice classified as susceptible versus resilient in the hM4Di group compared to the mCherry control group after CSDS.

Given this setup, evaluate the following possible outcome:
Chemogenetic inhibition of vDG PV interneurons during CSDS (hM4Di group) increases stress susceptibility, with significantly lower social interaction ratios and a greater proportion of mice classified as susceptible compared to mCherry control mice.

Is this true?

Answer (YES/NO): NO